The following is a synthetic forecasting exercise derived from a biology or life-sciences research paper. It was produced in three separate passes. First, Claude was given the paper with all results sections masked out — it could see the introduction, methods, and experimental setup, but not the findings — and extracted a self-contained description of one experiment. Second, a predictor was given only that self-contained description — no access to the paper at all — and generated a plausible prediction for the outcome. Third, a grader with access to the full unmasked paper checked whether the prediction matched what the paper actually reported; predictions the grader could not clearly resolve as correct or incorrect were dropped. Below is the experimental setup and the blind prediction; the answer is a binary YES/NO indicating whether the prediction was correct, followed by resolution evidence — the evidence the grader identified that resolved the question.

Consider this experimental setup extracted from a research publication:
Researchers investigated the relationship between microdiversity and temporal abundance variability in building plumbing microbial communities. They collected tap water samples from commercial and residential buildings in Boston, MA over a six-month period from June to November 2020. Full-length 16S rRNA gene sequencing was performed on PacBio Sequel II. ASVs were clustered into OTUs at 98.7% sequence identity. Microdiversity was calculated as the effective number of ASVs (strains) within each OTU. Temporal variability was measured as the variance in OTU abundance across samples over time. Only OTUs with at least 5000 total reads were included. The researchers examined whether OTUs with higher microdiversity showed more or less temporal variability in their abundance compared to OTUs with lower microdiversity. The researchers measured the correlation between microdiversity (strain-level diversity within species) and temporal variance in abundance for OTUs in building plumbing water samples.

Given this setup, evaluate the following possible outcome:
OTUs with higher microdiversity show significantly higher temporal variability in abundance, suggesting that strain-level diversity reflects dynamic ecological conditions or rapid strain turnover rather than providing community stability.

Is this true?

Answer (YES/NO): NO